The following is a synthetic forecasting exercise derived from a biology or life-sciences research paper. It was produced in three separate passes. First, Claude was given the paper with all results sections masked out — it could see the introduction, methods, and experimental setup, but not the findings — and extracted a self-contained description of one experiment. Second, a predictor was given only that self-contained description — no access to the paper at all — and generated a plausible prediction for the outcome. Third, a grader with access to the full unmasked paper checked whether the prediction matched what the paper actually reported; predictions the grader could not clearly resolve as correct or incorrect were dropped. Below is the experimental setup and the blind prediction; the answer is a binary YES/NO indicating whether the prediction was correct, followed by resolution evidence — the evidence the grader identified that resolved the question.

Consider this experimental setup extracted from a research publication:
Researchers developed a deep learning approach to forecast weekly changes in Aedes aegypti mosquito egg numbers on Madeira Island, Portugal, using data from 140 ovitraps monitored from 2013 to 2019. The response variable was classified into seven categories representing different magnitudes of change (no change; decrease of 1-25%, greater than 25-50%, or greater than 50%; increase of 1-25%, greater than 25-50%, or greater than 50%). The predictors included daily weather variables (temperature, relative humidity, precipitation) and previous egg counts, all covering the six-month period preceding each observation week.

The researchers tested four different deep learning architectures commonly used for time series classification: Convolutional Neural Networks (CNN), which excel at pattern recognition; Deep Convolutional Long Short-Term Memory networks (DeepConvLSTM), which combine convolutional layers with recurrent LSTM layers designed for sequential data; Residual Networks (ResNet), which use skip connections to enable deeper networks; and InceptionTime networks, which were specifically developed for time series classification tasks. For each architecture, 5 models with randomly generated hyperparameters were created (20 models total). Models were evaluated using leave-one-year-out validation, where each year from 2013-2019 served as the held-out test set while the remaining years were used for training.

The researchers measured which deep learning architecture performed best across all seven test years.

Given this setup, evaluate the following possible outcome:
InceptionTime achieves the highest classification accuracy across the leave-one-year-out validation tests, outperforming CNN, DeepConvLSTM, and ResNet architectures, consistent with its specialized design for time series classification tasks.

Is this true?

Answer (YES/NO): NO